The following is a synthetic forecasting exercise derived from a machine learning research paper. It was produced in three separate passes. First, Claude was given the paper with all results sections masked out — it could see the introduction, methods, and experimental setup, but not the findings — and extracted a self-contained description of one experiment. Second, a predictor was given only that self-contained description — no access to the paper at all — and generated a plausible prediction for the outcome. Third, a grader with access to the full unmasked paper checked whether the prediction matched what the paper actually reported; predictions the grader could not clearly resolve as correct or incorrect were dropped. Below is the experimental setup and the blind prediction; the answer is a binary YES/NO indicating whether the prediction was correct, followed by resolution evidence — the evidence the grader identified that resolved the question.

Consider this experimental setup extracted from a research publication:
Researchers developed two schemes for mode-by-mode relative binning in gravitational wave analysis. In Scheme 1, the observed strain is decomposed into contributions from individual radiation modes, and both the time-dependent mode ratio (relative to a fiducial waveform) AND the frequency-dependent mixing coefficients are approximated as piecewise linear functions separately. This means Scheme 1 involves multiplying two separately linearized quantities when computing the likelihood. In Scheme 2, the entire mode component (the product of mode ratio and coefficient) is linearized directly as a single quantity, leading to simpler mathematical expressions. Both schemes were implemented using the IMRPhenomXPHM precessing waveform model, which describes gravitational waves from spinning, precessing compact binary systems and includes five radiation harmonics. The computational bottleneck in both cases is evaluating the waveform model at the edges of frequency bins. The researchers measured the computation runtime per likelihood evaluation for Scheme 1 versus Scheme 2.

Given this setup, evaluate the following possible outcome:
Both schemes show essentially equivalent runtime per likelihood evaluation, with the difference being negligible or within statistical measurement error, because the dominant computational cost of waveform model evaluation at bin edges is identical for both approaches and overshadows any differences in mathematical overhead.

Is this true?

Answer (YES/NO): YES